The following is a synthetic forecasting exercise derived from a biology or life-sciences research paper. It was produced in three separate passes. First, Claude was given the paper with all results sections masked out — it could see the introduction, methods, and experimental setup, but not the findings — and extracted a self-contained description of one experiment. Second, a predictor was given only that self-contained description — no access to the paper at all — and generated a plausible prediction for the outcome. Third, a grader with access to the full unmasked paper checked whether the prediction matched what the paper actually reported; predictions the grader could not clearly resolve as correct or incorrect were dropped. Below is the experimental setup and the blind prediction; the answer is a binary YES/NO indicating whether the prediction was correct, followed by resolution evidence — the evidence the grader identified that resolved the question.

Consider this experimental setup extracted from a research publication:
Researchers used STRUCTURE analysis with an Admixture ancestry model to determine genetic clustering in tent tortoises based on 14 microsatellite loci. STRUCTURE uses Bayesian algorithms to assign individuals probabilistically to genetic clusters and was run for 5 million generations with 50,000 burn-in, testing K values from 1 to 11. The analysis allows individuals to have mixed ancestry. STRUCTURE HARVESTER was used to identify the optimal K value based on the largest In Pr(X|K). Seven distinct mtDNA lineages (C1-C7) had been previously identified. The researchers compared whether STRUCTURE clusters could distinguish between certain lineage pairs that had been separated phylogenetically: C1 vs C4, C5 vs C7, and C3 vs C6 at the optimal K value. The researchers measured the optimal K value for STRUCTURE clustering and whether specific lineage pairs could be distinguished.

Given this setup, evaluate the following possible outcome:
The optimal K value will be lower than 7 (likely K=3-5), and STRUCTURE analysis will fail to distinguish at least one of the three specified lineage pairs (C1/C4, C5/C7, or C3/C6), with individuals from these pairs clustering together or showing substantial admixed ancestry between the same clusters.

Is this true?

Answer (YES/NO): YES